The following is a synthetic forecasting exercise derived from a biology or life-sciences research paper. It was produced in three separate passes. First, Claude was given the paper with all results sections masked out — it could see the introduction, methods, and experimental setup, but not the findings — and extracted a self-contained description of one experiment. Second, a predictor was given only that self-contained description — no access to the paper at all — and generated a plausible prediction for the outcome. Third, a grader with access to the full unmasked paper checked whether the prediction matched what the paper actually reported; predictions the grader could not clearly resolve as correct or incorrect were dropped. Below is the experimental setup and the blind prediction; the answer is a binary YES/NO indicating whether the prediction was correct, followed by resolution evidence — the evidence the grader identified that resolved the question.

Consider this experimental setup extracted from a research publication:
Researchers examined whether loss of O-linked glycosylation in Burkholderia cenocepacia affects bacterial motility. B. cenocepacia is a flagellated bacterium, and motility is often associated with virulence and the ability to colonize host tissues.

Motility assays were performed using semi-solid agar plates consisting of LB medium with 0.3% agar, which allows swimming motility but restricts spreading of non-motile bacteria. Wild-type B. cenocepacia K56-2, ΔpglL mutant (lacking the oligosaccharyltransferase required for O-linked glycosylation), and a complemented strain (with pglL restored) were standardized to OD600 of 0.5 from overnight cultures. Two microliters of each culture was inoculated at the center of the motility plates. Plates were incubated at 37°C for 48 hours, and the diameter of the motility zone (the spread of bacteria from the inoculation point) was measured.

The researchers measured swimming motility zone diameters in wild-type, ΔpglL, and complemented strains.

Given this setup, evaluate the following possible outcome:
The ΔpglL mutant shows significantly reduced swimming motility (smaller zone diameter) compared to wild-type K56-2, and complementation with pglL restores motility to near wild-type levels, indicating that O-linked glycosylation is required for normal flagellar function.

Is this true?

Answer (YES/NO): YES